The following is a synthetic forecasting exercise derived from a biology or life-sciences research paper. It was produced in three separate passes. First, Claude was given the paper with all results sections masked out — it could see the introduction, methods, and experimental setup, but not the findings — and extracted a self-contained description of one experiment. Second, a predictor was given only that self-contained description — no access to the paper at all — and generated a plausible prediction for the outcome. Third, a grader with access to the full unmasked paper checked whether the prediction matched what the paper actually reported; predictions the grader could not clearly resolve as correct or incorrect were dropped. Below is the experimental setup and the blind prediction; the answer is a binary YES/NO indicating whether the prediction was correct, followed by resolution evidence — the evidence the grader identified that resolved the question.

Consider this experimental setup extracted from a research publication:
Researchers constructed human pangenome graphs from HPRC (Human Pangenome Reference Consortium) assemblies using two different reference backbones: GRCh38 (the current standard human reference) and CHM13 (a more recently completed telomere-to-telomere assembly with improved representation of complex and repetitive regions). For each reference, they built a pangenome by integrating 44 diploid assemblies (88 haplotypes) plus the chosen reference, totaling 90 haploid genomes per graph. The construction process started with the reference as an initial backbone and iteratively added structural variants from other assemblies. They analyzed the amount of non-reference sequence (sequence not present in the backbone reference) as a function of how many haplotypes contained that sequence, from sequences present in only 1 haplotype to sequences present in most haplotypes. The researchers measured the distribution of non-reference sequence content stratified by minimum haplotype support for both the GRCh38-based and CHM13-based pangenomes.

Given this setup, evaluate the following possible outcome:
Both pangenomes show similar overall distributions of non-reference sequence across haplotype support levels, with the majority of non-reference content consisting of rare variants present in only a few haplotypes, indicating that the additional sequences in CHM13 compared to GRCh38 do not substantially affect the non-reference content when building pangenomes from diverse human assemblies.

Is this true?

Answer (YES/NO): NO